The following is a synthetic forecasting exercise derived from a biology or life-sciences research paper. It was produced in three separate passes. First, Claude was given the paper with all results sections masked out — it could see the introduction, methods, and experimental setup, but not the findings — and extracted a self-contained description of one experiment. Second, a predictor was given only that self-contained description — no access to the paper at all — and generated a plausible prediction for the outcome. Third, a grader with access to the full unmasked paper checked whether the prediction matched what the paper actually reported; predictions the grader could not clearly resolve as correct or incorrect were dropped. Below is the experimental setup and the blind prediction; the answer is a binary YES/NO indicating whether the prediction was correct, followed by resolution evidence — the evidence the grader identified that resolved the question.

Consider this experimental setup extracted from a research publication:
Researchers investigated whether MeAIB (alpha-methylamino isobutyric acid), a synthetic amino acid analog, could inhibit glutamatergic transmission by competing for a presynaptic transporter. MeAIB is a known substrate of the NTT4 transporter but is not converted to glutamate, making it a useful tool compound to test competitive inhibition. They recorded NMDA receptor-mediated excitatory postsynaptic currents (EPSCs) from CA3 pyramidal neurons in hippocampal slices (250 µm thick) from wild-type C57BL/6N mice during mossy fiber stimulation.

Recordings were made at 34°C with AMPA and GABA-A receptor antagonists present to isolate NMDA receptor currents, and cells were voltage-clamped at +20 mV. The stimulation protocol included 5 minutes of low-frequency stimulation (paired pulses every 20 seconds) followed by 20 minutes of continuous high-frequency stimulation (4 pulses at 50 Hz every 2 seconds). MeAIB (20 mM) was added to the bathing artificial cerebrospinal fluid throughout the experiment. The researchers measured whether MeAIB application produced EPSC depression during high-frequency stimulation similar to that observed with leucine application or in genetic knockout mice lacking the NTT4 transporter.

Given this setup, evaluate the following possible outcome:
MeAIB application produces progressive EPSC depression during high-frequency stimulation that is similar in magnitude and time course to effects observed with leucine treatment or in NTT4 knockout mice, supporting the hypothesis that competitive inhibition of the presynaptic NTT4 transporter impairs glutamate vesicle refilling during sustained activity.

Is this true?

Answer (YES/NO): YES